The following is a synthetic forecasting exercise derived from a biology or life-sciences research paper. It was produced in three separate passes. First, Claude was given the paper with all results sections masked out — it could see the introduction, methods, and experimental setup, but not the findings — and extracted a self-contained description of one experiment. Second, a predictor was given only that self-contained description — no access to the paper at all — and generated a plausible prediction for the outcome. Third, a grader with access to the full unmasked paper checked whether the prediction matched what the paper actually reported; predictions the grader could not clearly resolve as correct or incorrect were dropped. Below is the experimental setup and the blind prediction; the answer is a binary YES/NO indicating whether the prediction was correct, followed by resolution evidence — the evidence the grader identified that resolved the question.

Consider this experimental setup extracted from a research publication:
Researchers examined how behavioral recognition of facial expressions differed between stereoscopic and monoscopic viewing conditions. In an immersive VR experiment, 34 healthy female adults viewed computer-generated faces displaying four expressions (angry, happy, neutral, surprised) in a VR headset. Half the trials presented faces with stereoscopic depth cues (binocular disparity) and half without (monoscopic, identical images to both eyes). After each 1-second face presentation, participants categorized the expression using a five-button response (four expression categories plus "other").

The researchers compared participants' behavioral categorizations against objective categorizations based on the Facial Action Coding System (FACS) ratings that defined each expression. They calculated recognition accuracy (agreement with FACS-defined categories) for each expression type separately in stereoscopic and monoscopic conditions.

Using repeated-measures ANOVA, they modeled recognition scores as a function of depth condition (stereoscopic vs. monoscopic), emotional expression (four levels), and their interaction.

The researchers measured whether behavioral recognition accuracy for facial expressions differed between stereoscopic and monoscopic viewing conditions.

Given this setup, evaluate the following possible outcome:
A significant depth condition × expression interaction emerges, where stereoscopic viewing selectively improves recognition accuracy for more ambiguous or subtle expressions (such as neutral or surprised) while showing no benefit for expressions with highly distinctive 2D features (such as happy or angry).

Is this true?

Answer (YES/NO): NO